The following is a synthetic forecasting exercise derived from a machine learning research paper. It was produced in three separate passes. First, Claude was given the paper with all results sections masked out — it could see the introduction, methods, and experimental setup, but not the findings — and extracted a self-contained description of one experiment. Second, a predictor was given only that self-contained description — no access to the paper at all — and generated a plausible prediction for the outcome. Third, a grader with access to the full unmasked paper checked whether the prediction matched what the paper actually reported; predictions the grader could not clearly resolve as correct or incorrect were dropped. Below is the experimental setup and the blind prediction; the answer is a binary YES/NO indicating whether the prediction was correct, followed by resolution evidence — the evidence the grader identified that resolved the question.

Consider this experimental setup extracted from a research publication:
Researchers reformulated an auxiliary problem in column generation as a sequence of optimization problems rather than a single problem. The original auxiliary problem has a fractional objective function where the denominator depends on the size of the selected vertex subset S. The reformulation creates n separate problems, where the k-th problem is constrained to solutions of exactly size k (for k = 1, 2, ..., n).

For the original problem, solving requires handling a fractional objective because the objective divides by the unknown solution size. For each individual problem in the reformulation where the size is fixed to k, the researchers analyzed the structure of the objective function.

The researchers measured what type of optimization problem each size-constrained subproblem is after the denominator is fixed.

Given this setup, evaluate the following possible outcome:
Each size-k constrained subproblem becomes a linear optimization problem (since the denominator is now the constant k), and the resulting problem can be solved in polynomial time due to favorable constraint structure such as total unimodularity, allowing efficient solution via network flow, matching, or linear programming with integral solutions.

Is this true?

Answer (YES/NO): NO